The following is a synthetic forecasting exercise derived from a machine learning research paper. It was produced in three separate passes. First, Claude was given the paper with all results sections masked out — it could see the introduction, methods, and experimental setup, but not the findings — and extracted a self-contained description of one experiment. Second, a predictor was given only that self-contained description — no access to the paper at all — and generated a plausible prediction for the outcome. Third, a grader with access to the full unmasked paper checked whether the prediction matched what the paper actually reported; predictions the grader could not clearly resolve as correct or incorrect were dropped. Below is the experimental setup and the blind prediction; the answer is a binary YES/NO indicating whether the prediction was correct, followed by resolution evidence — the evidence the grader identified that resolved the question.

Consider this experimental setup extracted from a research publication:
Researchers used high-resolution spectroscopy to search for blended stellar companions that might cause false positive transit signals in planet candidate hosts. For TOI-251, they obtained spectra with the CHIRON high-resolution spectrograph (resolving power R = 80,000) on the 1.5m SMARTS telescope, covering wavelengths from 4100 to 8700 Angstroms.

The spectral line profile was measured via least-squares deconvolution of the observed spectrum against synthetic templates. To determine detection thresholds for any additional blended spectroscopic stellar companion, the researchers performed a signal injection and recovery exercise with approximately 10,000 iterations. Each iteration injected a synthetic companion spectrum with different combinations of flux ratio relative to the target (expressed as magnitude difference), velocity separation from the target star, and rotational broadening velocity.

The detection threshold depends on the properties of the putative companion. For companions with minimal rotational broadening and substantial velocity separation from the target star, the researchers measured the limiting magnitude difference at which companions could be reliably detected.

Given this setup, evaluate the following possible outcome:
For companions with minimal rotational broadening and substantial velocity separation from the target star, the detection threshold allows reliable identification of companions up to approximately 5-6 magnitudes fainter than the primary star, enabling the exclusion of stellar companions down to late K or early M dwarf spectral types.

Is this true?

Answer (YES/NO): NO